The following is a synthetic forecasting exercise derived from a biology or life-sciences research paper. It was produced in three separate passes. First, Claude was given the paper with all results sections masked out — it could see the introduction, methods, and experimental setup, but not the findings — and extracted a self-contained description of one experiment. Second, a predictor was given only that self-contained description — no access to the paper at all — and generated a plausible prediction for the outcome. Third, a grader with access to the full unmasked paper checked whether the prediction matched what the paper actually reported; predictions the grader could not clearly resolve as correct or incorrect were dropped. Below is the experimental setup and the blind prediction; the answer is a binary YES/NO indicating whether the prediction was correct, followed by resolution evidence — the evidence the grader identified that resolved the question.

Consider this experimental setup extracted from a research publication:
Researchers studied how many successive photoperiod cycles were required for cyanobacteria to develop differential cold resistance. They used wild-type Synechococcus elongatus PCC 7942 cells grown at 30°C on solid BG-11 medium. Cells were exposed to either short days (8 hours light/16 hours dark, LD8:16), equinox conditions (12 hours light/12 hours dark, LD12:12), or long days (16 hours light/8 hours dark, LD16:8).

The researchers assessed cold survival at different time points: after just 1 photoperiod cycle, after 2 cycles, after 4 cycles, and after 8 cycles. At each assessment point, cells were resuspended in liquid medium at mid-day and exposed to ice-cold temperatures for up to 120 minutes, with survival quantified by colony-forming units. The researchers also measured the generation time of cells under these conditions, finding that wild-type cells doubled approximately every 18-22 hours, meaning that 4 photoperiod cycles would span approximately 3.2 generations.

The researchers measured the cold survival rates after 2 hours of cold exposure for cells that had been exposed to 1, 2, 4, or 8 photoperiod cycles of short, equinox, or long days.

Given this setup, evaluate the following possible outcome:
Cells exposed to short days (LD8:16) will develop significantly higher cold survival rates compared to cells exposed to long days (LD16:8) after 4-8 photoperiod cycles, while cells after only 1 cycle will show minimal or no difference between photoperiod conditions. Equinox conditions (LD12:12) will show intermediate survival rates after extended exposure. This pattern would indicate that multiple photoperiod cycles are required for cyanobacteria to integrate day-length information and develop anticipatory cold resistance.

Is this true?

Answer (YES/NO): NO